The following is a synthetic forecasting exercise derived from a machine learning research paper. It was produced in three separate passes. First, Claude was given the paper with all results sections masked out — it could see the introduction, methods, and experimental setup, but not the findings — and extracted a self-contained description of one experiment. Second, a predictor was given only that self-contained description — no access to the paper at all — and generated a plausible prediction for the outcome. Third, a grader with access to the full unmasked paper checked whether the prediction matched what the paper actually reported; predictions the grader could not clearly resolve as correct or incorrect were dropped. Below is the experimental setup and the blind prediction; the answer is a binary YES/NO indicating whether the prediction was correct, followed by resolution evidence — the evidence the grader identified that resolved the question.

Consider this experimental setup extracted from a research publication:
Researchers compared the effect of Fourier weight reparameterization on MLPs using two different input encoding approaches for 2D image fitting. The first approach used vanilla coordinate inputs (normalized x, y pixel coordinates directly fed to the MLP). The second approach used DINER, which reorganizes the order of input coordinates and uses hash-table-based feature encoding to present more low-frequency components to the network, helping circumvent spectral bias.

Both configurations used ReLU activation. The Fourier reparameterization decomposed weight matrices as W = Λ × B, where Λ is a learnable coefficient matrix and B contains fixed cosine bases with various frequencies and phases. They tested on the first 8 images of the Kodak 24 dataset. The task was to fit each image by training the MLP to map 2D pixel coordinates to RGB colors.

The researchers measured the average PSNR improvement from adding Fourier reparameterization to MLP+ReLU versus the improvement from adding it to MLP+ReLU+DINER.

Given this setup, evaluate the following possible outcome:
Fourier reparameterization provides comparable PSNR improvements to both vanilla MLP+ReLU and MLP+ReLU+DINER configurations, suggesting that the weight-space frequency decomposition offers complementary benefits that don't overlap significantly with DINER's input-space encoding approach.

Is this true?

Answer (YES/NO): NO